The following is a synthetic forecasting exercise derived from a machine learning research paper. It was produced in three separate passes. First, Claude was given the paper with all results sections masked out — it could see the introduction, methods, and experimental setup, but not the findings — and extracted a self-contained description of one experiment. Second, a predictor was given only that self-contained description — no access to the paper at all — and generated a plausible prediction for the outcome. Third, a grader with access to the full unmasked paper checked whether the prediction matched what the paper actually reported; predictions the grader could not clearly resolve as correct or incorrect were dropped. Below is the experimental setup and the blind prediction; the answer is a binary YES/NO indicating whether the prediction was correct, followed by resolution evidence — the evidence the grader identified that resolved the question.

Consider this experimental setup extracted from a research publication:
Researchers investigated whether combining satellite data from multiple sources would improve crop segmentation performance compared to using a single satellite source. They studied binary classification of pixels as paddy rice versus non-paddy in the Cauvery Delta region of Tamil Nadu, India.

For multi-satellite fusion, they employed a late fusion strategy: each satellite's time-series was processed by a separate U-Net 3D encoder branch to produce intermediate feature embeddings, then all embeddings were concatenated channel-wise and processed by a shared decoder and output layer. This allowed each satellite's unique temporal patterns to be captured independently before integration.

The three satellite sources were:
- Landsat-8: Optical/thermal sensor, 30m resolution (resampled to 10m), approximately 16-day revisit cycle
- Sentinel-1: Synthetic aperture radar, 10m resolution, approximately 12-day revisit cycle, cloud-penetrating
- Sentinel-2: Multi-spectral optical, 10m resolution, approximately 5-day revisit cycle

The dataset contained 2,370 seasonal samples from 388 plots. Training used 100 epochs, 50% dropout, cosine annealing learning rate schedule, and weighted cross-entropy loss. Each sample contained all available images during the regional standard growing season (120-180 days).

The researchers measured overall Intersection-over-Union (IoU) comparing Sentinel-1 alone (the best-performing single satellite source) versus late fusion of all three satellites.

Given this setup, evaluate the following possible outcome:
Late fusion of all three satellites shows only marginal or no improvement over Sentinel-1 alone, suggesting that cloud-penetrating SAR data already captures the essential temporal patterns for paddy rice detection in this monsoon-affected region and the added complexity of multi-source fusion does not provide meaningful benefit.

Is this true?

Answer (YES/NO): YES